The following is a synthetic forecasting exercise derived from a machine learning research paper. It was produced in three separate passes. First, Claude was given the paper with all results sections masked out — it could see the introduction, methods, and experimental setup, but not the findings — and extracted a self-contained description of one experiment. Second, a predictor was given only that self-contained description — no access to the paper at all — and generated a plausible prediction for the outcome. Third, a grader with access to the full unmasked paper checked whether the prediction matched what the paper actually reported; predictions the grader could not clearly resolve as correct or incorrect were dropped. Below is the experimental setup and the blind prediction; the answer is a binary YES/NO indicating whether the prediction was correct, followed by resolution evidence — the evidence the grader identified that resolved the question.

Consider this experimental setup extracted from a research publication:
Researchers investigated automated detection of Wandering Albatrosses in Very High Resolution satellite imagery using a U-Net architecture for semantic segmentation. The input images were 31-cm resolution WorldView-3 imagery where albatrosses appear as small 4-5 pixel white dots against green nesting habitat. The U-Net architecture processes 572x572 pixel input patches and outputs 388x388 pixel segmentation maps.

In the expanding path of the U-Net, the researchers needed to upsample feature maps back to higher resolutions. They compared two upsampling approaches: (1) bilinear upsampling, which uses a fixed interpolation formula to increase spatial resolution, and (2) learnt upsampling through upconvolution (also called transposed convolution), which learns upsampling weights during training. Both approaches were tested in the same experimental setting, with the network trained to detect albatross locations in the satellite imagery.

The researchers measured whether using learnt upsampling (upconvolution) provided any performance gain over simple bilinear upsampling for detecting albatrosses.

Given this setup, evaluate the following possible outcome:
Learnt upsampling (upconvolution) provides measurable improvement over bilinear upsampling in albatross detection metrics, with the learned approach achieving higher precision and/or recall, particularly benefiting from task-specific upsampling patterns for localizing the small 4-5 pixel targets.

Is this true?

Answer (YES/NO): NO